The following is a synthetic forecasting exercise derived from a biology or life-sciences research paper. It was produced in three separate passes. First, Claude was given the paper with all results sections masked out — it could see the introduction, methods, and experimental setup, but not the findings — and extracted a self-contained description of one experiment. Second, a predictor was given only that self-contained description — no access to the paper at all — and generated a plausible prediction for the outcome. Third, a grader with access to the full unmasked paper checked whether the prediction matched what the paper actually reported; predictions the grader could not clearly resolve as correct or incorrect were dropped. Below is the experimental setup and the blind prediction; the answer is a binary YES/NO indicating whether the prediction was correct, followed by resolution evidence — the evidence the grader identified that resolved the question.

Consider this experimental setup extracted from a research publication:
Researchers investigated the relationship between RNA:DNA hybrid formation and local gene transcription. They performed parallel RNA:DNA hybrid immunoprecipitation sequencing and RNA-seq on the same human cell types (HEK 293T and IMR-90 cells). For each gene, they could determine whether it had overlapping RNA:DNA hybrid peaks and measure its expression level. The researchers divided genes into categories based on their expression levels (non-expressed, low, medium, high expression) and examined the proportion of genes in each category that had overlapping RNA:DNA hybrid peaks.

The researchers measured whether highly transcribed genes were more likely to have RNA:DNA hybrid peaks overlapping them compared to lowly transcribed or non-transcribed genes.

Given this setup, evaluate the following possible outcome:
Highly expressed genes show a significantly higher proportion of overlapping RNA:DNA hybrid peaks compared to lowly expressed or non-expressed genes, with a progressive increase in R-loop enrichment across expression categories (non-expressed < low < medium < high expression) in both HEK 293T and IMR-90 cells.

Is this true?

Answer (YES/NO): NO